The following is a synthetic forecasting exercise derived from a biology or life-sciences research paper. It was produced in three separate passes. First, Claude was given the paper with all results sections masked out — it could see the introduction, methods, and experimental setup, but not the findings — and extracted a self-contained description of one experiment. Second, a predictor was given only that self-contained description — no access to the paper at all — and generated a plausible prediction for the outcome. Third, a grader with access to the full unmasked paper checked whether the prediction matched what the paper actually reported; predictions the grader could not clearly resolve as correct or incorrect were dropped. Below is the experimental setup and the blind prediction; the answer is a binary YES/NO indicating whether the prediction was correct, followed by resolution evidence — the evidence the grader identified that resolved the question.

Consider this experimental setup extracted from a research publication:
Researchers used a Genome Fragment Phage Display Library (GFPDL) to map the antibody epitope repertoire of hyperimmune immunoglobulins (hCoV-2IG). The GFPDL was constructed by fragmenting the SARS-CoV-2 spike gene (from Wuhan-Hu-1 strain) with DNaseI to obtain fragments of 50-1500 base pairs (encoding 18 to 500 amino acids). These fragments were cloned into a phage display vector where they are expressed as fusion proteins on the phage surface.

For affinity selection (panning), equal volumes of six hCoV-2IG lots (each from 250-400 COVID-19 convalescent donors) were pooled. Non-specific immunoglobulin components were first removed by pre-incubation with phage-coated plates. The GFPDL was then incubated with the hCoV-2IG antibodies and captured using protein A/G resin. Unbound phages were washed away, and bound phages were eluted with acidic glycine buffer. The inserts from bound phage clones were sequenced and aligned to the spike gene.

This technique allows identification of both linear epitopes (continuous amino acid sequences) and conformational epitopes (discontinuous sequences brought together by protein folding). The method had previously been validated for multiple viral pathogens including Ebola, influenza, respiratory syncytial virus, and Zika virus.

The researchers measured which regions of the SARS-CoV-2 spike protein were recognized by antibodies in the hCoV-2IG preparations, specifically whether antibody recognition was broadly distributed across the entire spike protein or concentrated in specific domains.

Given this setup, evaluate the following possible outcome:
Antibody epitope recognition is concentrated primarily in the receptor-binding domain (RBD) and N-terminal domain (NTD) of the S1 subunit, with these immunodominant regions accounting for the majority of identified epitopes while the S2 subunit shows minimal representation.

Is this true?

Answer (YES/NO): NO